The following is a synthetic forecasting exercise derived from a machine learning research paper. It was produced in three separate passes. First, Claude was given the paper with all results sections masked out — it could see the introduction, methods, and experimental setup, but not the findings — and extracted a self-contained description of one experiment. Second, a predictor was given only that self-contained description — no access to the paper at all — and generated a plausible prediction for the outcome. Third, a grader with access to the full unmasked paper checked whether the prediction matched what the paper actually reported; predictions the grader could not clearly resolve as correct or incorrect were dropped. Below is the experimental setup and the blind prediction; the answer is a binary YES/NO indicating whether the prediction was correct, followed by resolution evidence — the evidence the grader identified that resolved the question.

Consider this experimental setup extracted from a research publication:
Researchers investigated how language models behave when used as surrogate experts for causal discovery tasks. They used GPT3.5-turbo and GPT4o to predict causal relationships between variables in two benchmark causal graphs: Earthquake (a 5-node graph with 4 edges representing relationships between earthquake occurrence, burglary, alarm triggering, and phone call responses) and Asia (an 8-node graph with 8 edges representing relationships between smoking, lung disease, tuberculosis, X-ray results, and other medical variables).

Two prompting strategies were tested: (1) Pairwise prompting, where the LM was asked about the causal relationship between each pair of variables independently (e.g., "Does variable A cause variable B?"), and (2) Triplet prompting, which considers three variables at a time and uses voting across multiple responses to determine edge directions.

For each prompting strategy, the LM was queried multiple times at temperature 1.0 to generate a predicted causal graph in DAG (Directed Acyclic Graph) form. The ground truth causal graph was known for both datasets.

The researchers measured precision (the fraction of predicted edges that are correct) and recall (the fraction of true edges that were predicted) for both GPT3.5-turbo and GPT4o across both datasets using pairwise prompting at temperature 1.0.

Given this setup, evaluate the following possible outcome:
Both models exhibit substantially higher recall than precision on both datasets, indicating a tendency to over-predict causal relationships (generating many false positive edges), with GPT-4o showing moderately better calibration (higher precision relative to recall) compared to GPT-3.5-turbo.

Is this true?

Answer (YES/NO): YES